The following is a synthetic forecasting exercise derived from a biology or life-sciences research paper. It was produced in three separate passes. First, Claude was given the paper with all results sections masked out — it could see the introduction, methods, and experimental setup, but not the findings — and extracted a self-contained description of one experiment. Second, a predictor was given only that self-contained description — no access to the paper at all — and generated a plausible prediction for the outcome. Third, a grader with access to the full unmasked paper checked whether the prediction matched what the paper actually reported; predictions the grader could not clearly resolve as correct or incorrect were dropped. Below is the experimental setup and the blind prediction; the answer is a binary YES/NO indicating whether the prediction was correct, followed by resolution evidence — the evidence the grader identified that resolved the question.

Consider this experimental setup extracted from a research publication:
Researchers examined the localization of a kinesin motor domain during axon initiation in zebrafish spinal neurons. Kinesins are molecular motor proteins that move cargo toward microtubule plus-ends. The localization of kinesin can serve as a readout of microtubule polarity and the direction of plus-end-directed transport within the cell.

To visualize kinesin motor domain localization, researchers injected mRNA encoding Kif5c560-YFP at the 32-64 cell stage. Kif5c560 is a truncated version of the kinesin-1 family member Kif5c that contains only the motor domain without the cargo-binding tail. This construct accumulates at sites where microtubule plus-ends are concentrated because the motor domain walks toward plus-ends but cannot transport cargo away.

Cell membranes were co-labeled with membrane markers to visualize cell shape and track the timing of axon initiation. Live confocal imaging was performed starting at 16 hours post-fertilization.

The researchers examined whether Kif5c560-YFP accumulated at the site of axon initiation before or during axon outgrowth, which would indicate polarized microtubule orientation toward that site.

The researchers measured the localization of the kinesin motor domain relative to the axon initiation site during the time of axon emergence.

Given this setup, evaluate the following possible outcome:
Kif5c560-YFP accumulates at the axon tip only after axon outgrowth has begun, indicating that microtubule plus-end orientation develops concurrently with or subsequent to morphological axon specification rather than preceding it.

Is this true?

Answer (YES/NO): YES